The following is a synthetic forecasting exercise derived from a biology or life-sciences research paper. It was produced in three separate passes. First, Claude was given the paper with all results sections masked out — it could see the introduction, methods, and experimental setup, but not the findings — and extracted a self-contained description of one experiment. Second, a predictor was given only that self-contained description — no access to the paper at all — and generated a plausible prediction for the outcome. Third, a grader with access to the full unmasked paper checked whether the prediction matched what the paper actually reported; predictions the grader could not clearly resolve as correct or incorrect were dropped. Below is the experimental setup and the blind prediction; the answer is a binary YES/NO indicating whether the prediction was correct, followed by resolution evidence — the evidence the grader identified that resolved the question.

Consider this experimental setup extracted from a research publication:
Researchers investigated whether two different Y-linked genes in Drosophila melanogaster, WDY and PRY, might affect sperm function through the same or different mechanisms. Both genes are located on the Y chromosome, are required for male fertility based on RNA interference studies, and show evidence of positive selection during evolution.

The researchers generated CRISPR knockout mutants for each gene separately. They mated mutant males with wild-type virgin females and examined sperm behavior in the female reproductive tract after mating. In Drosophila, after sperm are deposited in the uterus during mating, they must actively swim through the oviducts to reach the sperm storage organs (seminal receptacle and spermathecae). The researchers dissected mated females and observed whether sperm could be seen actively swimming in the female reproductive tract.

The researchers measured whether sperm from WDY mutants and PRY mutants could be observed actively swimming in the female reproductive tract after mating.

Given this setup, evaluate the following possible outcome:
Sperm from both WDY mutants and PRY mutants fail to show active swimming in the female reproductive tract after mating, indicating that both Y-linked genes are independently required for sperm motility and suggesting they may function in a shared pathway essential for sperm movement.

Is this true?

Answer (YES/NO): NO